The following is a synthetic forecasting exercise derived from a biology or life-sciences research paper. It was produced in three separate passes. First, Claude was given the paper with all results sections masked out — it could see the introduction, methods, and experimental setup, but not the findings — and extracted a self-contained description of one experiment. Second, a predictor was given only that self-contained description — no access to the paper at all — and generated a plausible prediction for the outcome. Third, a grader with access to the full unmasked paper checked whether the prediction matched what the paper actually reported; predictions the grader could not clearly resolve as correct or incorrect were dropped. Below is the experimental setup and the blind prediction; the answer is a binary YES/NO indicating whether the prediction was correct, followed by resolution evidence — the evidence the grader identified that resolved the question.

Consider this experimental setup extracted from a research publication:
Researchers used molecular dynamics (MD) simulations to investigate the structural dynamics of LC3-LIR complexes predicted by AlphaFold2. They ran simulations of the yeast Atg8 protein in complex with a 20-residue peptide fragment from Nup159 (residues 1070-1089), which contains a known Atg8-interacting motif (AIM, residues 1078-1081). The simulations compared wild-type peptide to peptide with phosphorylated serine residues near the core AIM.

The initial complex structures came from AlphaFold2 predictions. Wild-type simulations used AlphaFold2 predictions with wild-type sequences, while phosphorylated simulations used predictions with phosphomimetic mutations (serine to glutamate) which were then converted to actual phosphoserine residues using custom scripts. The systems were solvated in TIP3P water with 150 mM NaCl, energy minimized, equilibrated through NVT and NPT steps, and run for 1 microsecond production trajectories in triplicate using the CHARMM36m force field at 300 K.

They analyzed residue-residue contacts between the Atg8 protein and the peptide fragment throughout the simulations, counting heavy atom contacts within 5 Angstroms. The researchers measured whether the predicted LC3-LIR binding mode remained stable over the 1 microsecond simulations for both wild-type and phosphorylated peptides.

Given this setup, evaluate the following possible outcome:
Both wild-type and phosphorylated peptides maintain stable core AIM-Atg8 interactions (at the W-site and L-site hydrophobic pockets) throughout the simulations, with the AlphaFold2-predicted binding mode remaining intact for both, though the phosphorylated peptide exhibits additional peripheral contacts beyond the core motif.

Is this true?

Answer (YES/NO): YES